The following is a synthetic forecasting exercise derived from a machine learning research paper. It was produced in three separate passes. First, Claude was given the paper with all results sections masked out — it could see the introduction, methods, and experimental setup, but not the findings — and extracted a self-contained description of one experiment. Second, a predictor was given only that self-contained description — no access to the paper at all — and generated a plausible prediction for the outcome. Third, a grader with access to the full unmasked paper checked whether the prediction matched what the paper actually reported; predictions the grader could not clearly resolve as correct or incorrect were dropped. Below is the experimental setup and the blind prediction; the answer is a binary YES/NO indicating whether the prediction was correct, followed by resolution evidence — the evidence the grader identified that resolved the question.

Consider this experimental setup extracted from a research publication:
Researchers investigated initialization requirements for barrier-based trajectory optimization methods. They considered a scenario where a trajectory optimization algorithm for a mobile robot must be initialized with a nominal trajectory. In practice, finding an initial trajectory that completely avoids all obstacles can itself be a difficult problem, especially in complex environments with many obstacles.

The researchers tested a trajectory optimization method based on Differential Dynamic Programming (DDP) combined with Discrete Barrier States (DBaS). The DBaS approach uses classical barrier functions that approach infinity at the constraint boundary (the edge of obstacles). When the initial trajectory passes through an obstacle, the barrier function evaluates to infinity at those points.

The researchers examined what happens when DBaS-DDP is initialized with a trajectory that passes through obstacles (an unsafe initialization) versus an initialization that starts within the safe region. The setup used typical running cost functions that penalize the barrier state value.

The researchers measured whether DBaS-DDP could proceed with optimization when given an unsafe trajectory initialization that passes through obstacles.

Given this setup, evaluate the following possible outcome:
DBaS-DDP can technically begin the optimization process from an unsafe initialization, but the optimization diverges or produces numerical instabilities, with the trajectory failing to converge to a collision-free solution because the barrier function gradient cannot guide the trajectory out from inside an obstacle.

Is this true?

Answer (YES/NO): NO